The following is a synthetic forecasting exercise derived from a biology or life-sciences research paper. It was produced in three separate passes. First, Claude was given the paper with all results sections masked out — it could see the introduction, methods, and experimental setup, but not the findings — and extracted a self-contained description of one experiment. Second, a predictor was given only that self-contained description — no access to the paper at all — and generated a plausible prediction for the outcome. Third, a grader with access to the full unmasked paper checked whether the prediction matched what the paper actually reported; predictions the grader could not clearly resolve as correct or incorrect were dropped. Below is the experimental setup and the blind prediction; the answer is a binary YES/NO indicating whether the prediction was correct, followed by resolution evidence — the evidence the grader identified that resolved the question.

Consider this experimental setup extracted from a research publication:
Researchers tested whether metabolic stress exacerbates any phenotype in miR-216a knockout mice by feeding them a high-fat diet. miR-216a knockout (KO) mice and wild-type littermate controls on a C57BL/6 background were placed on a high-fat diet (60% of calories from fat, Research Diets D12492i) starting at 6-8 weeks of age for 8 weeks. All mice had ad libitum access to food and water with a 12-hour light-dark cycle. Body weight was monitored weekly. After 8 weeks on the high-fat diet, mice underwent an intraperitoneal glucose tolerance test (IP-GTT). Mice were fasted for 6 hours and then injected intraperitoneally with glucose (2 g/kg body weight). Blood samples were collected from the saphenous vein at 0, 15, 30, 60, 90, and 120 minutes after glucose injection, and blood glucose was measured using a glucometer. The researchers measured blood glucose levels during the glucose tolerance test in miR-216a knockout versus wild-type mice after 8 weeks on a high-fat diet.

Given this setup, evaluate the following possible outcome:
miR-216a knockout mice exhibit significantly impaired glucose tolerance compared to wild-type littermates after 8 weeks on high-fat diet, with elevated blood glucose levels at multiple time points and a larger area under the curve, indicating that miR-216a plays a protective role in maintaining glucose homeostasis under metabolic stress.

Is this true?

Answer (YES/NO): NO